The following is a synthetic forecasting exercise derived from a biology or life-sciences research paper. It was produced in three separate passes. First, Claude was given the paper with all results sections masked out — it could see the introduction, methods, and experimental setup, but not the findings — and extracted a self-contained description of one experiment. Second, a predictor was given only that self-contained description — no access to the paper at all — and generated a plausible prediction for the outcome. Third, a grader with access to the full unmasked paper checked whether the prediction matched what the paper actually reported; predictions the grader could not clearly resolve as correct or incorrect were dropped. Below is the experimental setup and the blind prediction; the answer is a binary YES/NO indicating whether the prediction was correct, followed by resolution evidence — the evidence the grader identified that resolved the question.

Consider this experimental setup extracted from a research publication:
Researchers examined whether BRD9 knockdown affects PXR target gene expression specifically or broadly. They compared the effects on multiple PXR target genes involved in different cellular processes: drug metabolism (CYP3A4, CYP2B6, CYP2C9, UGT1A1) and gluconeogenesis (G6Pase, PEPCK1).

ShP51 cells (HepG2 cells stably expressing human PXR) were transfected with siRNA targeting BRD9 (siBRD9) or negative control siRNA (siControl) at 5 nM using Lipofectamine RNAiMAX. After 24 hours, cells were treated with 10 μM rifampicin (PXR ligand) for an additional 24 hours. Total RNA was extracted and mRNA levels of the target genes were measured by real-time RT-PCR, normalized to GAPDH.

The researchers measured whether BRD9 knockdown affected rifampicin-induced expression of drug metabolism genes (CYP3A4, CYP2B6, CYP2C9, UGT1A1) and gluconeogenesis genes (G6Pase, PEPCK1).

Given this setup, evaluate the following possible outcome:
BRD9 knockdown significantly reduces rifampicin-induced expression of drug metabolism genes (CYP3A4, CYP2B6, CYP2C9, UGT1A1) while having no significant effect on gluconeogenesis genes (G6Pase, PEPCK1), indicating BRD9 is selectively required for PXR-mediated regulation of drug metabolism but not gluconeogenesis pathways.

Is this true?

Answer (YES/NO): NO